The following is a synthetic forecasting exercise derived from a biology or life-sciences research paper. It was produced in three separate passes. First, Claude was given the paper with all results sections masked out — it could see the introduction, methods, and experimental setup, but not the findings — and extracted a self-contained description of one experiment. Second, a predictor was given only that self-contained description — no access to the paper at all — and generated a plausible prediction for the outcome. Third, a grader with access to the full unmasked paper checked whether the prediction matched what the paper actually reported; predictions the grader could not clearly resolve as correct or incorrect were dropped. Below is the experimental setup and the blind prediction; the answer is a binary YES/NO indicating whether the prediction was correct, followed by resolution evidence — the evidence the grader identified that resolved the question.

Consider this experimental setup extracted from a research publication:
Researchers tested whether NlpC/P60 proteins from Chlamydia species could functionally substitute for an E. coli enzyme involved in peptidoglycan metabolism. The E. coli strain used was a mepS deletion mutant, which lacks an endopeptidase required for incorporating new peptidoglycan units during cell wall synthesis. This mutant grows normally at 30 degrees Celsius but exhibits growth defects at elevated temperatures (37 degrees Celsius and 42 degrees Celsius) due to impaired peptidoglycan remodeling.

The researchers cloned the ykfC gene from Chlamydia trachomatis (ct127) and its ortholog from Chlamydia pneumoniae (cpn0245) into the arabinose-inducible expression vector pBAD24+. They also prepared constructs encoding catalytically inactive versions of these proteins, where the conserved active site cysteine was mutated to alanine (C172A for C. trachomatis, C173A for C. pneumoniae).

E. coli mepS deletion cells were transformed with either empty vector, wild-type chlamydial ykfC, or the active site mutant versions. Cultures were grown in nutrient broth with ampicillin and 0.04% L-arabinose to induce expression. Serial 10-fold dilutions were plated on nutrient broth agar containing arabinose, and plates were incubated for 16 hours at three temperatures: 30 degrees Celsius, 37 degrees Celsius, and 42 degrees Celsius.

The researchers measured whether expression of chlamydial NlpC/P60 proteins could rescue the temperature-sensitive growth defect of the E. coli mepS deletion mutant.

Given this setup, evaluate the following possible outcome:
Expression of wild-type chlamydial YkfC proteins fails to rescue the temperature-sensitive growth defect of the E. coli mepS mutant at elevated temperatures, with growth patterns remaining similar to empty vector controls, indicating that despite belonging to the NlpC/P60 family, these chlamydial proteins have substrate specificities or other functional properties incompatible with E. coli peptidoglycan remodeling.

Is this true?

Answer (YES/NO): YES